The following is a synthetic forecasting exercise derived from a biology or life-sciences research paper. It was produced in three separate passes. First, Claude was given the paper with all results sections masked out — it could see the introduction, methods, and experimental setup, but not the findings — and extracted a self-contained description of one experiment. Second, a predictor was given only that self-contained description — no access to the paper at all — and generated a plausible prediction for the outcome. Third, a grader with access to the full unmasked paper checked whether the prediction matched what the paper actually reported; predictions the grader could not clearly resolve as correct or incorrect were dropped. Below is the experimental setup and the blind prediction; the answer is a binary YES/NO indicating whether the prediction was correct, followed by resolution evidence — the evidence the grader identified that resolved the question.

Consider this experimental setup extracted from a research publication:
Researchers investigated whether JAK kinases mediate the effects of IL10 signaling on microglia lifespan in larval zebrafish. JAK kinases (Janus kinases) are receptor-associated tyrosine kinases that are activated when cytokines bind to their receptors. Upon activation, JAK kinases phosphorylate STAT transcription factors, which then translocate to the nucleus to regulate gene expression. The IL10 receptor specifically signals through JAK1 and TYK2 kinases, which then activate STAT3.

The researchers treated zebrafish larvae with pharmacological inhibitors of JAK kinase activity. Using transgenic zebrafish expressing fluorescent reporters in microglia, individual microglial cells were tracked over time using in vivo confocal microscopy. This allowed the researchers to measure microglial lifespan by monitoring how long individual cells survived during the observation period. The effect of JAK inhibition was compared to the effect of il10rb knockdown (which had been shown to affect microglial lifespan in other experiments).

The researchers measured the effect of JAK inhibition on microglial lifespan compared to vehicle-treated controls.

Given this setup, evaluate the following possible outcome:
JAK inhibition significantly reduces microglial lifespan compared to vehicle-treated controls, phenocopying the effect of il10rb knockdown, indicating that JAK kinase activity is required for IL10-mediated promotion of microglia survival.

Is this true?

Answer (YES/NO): NO